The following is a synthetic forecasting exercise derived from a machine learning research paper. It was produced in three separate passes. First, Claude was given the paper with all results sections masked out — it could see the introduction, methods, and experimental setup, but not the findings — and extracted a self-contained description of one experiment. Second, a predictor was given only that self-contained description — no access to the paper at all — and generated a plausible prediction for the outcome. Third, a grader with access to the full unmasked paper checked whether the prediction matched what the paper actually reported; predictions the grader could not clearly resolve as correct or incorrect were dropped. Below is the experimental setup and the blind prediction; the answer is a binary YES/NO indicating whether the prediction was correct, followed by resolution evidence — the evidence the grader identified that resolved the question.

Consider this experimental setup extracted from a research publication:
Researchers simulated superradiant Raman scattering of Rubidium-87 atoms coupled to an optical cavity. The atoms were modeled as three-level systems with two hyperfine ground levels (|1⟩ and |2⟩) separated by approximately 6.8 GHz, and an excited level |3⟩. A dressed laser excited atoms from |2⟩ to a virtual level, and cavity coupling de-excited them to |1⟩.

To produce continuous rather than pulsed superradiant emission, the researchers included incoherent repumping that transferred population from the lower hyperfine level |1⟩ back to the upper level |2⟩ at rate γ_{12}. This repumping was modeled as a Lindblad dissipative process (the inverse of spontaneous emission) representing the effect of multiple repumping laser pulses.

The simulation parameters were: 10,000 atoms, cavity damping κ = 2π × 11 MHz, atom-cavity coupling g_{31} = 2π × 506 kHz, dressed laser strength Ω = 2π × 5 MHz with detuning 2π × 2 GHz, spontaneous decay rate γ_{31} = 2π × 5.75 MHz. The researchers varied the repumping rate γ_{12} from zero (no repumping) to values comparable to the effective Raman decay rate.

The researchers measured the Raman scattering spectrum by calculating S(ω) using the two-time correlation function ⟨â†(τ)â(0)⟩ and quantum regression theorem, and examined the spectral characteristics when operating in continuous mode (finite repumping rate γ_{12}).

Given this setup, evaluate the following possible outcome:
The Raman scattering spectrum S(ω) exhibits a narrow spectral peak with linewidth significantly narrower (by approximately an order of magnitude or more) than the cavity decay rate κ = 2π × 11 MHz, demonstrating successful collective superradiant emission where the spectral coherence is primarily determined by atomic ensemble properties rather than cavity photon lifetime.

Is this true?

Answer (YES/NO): NO